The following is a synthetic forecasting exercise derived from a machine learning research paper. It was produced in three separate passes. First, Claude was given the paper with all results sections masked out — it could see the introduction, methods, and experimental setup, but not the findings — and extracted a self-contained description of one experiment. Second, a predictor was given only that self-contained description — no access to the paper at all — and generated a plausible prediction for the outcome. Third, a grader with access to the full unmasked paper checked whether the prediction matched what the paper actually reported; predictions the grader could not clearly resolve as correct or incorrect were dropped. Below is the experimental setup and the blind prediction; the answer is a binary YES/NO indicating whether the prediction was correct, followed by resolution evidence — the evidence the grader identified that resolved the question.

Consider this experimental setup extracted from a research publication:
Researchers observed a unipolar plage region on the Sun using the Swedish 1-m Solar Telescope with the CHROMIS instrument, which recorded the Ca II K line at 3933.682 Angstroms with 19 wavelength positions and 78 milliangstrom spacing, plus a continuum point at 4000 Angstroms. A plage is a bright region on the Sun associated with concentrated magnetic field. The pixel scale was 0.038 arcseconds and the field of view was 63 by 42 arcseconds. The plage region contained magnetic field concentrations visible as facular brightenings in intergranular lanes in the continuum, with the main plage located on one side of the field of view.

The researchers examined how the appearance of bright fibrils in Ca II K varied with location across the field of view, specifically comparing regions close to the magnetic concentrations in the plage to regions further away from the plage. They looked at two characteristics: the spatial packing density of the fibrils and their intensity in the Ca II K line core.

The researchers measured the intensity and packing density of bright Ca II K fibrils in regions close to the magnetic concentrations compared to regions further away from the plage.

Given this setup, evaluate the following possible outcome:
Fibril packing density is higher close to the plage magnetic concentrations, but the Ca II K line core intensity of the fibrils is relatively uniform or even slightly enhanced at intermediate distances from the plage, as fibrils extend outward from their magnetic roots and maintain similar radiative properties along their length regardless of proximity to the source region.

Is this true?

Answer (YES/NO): NO